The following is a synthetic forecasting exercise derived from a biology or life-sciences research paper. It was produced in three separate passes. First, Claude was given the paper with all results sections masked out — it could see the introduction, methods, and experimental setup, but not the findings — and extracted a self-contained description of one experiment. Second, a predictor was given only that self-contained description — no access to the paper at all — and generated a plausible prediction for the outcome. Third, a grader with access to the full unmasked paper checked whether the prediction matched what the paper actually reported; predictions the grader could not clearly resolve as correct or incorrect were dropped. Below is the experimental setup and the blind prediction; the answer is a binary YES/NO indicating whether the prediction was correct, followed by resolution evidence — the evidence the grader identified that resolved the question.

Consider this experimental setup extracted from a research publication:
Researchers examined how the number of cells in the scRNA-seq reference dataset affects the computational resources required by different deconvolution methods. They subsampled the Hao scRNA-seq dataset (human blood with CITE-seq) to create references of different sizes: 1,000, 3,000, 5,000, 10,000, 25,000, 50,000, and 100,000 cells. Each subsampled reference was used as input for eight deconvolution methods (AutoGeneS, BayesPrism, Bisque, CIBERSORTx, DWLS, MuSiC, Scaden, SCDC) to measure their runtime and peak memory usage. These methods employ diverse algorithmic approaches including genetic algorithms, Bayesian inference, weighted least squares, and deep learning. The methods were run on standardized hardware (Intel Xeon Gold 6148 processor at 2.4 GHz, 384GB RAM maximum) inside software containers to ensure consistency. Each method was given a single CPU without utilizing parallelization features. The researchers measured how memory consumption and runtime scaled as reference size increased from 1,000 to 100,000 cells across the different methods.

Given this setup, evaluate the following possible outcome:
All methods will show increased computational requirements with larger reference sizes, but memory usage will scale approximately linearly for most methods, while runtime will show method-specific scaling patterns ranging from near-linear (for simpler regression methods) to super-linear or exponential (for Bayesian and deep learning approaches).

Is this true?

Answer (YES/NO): NO